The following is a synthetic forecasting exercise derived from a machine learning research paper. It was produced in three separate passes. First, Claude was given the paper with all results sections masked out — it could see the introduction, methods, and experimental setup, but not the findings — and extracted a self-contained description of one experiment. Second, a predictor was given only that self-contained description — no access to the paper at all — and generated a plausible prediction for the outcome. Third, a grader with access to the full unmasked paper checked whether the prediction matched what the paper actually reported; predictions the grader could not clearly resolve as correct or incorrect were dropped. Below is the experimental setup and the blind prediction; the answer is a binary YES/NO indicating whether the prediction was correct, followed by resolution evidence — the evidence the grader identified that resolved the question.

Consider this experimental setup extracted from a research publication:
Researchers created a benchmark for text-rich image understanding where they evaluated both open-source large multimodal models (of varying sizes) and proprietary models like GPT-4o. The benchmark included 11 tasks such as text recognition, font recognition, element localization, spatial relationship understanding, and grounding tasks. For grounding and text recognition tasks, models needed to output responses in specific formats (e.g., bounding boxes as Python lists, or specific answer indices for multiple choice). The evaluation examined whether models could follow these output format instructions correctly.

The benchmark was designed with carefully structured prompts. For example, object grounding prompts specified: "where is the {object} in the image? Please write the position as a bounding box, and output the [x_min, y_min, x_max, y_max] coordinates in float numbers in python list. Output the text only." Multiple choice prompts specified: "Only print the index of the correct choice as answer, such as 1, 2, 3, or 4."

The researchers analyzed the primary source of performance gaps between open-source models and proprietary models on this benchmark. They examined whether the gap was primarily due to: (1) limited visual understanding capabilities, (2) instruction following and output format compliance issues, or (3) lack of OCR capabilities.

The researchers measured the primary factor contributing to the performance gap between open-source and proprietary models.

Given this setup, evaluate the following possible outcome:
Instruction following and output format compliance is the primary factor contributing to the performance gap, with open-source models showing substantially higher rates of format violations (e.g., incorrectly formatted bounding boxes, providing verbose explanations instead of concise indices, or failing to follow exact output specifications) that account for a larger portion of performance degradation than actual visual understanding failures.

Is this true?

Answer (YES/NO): YES